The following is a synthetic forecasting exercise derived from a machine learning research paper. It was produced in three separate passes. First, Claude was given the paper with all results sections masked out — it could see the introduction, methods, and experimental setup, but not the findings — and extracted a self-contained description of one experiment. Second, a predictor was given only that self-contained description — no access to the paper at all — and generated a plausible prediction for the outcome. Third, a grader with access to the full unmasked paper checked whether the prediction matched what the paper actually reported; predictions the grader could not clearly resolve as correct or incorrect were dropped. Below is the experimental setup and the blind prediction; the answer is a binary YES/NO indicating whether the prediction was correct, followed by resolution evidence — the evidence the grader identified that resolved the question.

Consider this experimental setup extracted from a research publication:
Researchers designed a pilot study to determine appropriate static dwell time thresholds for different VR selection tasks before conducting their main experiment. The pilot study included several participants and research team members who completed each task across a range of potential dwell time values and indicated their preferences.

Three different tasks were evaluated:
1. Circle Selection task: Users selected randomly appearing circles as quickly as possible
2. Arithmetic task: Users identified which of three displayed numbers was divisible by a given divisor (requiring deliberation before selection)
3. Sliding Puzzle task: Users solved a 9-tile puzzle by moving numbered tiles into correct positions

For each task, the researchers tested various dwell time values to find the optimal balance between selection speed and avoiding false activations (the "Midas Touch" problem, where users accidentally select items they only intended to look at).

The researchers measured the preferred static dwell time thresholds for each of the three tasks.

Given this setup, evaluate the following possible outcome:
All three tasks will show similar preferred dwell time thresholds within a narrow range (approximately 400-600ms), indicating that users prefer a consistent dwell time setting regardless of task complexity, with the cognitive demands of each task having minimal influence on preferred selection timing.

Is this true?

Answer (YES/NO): NO